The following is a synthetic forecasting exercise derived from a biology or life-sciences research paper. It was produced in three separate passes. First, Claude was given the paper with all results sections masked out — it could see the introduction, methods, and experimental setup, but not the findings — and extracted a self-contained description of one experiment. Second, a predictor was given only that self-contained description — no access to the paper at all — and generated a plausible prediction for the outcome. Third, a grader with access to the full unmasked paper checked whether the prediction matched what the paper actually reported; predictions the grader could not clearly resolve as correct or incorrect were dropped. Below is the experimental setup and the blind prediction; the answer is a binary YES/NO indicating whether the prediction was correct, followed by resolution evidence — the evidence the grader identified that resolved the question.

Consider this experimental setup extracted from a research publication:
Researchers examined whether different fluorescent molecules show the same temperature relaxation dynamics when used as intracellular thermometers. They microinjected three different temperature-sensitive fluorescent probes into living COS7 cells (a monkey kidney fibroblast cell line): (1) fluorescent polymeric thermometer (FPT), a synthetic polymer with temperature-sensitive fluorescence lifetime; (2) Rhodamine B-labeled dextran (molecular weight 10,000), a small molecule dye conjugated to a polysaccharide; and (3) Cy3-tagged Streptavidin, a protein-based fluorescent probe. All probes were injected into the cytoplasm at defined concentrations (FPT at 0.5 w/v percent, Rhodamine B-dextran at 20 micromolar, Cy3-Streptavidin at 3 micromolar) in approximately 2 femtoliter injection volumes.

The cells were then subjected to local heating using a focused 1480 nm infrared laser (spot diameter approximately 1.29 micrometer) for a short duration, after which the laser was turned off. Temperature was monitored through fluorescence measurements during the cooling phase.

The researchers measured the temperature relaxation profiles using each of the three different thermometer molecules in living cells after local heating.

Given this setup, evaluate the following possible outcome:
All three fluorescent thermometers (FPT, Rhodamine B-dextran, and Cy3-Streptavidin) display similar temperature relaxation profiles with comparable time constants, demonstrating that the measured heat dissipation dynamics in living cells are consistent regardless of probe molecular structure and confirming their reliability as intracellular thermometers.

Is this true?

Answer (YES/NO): YES